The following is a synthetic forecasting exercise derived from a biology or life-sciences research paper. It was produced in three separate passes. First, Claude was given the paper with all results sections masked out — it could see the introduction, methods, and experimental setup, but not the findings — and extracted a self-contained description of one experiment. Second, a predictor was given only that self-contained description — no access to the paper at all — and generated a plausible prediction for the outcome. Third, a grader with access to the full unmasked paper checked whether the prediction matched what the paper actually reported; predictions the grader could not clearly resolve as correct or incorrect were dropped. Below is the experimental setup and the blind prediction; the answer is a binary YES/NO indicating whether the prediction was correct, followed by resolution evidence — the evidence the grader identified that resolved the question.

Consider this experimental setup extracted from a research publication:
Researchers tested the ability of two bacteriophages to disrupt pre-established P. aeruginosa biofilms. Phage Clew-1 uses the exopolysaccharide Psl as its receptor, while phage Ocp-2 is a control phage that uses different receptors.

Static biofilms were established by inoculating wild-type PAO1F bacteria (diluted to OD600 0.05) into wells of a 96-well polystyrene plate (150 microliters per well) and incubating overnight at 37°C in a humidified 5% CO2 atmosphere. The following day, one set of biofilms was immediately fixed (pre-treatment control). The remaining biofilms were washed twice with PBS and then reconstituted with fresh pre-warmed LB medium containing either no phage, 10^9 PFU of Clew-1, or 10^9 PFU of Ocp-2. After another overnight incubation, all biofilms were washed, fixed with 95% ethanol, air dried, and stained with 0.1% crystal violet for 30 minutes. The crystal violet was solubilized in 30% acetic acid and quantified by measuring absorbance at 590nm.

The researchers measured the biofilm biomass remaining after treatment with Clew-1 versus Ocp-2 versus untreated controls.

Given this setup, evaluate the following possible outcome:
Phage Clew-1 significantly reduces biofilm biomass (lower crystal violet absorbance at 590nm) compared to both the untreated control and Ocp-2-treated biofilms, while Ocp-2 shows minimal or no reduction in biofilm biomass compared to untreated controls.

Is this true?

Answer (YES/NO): YES